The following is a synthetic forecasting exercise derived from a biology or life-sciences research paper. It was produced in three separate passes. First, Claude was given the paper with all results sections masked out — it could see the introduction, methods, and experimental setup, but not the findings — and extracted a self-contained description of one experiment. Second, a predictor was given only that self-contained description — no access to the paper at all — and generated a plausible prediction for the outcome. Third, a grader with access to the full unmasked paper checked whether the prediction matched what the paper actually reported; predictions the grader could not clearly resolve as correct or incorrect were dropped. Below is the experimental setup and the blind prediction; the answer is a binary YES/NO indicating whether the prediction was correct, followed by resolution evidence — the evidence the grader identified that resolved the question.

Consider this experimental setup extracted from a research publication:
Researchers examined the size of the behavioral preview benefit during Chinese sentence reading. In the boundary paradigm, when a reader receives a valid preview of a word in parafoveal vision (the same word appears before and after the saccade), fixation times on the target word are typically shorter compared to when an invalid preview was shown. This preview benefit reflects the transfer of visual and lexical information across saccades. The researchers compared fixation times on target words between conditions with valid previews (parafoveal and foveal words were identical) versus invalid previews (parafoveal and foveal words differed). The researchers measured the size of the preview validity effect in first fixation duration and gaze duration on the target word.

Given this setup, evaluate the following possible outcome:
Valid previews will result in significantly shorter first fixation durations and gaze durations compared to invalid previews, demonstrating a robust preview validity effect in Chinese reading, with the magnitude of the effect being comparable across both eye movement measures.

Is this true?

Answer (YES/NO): NO